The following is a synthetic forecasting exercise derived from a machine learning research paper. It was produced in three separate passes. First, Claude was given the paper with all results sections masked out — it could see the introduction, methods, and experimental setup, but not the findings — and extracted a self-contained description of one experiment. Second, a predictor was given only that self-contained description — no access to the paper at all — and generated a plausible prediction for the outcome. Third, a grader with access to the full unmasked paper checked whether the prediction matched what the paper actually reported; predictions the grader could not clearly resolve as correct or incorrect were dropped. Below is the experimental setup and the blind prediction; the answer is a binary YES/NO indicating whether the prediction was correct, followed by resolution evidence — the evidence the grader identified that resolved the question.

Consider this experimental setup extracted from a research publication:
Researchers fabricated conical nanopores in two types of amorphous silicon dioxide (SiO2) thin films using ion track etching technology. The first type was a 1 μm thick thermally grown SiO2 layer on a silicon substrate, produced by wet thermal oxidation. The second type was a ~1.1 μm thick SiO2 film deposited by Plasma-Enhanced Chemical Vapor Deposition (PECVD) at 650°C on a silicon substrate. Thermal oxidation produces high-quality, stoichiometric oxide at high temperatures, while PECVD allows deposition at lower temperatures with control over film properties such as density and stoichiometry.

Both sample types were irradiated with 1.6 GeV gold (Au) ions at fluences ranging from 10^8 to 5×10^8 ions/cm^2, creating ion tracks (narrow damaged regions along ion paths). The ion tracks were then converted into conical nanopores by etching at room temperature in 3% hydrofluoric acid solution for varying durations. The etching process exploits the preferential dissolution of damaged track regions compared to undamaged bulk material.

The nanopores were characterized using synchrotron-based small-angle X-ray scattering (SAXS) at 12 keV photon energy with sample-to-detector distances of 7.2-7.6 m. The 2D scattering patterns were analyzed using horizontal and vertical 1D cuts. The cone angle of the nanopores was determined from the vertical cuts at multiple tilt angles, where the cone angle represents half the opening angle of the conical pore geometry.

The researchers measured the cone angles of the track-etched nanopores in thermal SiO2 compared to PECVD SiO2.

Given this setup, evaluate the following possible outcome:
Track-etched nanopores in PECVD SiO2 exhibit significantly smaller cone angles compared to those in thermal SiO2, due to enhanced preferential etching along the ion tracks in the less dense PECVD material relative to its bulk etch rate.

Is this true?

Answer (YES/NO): NO